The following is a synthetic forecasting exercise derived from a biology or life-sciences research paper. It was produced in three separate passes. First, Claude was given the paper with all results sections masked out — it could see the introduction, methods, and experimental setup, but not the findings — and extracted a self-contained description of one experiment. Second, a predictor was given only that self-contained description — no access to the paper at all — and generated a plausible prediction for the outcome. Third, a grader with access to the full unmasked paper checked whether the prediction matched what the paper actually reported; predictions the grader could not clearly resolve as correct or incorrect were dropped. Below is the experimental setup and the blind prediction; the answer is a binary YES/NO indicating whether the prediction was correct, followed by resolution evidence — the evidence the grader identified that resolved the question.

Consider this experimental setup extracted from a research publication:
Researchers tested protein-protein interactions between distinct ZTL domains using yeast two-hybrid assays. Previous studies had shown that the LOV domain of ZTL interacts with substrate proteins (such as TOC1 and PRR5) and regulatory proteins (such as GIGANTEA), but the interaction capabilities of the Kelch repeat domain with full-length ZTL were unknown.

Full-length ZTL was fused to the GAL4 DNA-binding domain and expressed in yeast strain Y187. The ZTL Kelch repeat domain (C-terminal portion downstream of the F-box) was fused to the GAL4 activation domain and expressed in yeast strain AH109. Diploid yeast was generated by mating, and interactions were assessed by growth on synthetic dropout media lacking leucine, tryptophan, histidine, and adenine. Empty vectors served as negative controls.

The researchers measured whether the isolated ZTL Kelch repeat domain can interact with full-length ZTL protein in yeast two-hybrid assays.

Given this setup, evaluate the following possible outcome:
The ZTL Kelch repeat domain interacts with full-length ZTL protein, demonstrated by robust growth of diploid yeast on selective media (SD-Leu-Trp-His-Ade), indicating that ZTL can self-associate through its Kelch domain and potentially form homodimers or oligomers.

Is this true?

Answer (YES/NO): NO